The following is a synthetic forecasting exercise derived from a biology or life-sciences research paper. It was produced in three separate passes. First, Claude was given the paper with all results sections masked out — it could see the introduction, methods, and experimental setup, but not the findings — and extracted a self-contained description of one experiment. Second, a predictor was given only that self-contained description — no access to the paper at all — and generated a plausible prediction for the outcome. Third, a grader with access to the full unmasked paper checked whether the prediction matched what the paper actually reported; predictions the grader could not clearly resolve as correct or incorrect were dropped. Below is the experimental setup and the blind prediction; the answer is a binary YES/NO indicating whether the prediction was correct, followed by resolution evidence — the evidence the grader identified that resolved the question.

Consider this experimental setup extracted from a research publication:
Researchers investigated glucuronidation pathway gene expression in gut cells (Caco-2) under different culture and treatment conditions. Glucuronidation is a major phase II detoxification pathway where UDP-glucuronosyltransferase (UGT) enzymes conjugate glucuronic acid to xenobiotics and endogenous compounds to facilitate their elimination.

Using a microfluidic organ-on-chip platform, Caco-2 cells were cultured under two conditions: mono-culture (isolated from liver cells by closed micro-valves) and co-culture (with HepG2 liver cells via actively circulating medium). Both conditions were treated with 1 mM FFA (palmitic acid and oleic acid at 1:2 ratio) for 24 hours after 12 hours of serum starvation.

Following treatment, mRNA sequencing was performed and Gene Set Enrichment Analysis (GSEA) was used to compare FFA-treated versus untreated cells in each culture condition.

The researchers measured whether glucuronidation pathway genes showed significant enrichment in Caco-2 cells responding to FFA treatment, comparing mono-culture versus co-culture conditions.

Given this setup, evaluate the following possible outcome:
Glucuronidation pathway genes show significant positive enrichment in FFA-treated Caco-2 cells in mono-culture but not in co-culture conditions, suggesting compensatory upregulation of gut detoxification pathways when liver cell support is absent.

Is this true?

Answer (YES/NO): NO